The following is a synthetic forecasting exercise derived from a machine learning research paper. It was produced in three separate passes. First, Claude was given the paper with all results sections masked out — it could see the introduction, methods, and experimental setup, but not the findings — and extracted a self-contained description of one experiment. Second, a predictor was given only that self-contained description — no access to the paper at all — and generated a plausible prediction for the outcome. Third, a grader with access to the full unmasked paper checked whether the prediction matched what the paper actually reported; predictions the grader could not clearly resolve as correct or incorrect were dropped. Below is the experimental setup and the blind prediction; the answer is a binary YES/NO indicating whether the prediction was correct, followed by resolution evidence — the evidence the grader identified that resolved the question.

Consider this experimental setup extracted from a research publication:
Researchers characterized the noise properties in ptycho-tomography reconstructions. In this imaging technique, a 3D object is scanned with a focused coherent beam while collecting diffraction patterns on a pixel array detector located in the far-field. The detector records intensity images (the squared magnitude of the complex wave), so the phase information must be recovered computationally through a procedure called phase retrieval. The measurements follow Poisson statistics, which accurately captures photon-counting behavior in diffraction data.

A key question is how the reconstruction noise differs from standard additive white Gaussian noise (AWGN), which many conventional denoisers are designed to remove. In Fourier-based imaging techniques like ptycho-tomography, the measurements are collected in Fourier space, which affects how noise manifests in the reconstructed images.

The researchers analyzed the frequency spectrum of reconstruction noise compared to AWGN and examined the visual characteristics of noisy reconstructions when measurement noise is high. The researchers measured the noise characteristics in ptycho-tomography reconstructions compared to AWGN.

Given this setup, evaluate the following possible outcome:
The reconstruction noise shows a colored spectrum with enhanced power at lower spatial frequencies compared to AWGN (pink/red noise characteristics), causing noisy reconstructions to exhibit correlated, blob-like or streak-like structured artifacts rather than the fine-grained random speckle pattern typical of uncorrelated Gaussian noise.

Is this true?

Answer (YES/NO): NO